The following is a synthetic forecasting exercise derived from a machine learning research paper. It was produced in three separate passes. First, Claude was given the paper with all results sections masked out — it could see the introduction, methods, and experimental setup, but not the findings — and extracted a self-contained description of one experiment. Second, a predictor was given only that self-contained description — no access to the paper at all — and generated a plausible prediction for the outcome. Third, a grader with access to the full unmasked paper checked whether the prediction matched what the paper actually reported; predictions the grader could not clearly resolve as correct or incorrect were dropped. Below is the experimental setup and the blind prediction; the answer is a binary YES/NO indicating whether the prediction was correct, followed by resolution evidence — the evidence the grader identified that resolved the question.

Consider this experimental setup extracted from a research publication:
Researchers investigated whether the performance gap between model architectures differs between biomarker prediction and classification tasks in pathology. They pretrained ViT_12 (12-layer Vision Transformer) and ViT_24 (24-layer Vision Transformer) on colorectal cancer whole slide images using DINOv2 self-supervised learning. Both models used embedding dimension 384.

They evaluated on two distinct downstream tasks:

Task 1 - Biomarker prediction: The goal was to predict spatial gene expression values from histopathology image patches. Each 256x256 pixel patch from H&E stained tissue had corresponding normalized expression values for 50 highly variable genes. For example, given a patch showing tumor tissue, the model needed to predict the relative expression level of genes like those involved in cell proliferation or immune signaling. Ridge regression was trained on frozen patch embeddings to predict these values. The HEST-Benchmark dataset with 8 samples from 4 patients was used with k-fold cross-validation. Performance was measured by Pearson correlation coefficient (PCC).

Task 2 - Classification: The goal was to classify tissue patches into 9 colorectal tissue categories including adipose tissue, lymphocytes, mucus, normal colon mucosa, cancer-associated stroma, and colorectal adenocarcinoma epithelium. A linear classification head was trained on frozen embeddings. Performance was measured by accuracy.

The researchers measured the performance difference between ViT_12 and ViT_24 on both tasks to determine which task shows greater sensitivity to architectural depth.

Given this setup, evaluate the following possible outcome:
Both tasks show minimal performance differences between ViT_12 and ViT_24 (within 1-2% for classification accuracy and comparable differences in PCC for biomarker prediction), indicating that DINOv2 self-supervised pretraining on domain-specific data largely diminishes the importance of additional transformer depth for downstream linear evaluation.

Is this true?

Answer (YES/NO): NO